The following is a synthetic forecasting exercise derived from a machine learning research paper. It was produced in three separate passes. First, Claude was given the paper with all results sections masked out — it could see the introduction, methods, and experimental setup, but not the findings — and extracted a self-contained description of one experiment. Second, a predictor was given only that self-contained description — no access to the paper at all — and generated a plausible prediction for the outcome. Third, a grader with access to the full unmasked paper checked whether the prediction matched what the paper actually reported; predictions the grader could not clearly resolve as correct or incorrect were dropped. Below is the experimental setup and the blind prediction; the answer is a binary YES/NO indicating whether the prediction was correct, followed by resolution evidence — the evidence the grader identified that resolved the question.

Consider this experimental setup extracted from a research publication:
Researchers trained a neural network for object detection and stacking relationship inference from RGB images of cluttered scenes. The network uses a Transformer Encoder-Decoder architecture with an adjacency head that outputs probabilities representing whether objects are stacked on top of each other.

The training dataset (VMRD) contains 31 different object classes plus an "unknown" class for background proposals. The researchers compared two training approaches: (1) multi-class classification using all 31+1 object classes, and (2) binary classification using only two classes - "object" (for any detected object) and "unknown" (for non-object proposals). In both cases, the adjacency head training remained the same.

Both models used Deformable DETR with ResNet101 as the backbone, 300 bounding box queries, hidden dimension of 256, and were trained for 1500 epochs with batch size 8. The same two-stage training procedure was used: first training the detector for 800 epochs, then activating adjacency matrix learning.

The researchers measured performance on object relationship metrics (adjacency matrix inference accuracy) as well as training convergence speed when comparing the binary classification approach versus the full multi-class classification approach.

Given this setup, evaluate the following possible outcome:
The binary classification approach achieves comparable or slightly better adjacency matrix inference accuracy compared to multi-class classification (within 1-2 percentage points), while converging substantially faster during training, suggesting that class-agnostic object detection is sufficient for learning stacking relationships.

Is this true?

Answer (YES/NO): YES